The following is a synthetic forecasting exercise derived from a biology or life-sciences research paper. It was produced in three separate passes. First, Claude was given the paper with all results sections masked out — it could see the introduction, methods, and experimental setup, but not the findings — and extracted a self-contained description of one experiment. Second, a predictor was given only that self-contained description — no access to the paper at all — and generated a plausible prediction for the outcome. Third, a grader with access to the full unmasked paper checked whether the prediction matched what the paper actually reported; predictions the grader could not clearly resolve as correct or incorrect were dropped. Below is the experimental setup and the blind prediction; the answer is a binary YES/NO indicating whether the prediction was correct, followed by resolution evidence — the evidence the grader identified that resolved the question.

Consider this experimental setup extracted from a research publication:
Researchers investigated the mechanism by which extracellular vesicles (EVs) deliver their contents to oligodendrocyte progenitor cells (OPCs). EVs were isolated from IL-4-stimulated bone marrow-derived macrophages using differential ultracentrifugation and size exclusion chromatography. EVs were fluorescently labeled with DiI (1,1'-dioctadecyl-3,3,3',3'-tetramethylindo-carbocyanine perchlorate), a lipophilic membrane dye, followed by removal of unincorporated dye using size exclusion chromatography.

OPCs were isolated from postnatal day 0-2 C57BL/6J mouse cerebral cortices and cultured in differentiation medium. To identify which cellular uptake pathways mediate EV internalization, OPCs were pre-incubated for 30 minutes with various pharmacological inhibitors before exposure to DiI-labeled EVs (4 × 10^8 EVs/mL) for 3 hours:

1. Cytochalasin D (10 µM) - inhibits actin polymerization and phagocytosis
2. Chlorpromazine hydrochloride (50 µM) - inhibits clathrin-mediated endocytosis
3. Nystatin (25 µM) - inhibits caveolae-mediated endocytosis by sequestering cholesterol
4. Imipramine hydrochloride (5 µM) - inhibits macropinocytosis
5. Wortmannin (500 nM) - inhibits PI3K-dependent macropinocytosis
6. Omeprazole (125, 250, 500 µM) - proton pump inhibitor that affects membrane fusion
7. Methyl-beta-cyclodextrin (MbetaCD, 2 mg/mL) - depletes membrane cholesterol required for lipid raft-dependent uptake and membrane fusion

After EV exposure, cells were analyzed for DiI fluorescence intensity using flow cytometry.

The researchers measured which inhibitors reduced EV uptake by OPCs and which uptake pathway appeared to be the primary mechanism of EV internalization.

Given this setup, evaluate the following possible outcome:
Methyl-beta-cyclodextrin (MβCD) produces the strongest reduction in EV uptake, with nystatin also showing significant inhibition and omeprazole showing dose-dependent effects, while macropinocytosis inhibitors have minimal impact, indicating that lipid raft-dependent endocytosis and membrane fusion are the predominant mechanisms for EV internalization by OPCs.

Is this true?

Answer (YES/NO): NO